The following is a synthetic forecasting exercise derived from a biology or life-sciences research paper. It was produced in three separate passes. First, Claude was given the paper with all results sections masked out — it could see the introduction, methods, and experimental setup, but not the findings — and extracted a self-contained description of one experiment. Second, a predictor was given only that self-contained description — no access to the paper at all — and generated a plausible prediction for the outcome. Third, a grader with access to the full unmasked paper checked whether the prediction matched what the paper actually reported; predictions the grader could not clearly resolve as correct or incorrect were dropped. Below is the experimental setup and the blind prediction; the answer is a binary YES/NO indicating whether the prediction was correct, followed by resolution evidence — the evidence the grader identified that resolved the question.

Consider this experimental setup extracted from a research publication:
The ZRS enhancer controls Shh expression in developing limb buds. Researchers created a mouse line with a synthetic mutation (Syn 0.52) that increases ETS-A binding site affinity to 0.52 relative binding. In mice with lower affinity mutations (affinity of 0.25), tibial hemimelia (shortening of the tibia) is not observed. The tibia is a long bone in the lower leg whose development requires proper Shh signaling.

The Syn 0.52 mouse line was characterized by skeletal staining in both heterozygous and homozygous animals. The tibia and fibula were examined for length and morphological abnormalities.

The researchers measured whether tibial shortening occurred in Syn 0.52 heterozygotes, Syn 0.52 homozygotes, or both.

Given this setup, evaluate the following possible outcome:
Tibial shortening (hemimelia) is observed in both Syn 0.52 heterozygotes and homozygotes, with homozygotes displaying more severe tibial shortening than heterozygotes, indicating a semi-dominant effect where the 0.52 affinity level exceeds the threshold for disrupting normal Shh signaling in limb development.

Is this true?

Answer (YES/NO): NO